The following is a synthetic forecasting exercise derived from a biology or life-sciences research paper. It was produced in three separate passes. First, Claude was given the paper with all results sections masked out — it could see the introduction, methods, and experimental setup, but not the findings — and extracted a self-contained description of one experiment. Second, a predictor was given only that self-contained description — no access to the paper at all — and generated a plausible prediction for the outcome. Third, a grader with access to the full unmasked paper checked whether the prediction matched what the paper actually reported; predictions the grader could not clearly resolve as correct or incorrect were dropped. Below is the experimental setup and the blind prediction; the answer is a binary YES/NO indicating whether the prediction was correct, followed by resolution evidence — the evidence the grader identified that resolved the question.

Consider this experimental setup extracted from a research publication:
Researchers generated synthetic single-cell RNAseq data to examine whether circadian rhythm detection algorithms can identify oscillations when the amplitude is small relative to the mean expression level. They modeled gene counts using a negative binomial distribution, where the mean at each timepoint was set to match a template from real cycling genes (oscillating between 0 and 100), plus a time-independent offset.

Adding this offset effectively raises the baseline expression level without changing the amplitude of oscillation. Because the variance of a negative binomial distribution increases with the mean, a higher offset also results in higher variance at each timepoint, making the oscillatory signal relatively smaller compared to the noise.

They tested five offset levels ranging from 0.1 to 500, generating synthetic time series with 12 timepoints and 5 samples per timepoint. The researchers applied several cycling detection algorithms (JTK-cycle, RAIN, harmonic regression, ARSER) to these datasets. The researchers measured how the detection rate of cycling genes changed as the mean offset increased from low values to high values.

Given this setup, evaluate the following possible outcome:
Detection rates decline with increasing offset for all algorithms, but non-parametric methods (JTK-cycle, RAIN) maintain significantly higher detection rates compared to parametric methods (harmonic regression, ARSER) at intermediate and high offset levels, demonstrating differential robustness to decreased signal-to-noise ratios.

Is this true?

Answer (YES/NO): NO